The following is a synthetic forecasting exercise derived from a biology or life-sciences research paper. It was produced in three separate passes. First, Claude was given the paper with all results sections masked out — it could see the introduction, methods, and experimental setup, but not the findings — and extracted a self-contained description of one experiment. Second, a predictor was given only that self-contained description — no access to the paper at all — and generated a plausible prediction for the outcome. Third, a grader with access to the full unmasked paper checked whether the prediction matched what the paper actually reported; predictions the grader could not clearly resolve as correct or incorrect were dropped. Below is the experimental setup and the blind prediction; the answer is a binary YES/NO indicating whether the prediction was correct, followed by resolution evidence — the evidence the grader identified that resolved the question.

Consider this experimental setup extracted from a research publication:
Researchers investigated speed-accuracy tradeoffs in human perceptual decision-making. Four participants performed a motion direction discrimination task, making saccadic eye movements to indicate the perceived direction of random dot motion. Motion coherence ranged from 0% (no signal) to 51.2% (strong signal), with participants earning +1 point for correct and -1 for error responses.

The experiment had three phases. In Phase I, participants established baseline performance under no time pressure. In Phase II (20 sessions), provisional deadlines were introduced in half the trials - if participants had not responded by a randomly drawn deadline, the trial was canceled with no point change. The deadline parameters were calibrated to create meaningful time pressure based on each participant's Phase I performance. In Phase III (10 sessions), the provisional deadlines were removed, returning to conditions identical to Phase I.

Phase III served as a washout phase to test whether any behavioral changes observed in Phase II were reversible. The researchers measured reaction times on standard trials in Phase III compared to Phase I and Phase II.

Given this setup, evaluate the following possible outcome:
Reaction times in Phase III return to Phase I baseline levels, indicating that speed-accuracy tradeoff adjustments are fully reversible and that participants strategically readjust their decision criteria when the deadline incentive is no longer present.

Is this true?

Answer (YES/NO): NO